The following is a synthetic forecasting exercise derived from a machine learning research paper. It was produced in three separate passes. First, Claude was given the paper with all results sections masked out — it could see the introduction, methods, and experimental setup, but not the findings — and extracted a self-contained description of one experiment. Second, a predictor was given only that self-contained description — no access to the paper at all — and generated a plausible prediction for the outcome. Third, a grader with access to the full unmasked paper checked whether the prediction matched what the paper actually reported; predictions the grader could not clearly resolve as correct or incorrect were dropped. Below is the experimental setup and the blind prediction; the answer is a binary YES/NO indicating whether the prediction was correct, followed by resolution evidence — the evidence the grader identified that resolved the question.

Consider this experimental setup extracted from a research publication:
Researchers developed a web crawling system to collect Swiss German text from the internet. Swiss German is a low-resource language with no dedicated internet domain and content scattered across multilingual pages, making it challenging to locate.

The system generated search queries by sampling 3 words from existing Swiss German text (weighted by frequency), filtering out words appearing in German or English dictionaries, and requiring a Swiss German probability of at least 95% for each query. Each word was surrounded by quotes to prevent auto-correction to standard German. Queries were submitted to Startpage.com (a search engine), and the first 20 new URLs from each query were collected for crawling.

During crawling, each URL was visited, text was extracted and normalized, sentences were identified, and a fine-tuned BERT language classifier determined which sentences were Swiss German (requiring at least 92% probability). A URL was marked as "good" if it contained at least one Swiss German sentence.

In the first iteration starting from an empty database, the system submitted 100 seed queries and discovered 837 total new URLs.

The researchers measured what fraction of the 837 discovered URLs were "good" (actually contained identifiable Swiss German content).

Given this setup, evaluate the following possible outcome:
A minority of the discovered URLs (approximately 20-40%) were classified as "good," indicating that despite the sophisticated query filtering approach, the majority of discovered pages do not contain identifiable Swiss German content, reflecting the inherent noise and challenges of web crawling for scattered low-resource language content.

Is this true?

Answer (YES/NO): NO